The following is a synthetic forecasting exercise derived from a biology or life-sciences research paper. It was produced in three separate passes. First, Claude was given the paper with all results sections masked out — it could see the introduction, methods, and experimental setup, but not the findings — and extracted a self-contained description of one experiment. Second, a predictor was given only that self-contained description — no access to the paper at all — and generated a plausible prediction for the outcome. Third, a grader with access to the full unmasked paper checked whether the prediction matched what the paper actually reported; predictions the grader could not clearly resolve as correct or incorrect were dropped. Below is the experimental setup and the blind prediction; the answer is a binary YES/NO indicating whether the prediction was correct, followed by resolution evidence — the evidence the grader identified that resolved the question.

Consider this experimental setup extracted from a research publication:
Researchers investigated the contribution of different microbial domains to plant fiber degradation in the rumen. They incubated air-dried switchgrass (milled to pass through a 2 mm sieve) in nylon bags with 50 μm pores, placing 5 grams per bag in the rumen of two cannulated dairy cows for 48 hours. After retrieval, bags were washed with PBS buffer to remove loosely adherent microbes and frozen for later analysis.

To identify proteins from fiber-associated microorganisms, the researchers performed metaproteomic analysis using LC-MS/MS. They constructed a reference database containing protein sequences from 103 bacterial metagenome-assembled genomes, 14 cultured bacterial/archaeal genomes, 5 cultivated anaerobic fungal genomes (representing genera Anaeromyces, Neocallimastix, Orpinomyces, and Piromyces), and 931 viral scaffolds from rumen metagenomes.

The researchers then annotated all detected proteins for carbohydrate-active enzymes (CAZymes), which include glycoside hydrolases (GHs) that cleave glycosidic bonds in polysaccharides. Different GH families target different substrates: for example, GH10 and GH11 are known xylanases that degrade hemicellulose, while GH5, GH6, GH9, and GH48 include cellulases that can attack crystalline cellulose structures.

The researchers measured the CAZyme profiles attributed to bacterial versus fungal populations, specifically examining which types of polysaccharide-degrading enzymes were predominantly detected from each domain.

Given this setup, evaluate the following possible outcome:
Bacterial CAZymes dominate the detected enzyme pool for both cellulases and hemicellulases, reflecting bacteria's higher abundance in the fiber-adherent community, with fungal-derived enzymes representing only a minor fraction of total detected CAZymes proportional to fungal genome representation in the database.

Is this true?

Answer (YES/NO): NO